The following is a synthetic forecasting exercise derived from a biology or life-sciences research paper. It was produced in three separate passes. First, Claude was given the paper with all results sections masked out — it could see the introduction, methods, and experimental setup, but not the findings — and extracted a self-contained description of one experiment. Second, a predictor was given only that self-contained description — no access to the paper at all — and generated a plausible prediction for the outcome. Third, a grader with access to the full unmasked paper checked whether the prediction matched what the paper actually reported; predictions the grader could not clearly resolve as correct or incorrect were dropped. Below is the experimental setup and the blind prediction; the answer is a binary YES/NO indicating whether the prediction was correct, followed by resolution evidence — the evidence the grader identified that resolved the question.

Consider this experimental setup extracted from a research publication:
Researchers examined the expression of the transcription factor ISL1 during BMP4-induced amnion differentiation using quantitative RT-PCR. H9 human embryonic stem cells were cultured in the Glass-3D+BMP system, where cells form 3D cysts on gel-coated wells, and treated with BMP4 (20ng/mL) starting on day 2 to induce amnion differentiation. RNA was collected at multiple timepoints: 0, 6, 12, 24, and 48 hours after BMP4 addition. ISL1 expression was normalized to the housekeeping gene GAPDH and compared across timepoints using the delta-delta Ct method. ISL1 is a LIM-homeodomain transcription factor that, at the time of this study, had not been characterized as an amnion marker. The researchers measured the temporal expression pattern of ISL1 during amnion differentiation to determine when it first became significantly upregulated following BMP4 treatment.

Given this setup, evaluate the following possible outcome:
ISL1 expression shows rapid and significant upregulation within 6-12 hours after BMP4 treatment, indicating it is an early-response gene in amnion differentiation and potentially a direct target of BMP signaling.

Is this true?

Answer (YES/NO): NO